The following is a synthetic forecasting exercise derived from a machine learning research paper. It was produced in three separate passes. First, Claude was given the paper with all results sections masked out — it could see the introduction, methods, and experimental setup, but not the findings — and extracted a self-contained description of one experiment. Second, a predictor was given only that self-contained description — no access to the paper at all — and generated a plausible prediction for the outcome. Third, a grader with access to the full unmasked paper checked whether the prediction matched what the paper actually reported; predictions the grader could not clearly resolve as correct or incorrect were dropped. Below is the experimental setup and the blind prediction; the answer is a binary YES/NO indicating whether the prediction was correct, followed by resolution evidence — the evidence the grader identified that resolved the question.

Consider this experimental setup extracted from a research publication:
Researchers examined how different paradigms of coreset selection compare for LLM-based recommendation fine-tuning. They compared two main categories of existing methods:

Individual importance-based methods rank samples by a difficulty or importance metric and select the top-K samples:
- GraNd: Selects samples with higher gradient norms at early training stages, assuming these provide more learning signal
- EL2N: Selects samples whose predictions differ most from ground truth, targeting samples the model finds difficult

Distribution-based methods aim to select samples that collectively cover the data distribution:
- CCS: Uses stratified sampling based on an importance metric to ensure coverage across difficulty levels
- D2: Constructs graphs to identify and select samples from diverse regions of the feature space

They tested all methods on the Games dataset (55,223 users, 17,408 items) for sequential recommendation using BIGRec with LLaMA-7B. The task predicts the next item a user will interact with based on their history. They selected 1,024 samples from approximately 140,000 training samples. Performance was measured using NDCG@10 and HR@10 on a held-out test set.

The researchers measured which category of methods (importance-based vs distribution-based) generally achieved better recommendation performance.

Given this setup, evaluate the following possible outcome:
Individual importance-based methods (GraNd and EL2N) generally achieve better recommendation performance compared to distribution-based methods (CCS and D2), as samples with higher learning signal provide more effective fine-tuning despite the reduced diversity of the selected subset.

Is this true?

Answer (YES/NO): NO